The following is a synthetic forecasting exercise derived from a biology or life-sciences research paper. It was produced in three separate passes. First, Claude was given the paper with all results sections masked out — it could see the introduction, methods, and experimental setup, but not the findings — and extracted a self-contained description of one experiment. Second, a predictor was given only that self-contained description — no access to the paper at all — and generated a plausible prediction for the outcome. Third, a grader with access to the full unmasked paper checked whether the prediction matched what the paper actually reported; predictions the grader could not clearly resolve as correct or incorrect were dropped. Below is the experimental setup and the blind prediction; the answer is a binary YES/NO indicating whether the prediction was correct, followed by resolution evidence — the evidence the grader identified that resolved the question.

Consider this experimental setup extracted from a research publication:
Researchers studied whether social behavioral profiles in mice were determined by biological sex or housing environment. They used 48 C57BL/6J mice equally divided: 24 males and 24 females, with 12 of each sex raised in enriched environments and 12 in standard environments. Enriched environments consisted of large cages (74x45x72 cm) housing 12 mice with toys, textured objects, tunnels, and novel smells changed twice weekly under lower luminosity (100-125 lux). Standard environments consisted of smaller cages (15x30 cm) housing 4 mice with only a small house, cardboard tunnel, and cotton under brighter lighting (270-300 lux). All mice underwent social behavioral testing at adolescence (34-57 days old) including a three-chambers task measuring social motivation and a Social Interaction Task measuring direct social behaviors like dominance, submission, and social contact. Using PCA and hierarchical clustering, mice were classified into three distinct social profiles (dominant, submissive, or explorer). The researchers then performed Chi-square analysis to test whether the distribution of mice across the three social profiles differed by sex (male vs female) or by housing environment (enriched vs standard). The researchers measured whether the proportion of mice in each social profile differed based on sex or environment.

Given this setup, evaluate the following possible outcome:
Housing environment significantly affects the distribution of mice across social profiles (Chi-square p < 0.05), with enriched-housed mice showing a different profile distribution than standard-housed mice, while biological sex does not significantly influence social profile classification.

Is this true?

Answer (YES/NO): NO